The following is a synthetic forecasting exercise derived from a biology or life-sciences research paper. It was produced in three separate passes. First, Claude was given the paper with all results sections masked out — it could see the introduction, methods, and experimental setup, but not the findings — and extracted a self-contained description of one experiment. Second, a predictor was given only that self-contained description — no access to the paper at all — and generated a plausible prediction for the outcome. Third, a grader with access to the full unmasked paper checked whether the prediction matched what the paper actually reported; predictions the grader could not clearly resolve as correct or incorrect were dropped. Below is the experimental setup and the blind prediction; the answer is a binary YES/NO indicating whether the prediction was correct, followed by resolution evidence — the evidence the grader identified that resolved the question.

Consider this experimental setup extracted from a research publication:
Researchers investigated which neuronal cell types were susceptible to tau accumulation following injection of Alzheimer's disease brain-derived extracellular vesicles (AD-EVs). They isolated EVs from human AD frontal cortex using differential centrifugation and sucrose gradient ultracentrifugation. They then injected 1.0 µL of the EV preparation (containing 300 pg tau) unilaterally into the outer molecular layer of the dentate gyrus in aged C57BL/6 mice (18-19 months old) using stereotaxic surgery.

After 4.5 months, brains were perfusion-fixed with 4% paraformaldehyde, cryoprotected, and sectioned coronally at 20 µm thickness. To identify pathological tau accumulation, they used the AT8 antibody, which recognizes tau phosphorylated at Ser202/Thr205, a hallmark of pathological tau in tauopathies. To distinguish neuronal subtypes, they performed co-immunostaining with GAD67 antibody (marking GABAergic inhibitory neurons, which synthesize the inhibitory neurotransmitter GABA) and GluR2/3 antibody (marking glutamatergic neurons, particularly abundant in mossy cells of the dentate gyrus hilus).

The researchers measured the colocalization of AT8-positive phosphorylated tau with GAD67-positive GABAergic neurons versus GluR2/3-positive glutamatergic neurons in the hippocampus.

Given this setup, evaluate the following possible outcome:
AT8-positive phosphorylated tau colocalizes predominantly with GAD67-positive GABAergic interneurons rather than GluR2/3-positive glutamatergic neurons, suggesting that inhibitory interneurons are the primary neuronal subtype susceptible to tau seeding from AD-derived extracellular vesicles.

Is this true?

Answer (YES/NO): YES